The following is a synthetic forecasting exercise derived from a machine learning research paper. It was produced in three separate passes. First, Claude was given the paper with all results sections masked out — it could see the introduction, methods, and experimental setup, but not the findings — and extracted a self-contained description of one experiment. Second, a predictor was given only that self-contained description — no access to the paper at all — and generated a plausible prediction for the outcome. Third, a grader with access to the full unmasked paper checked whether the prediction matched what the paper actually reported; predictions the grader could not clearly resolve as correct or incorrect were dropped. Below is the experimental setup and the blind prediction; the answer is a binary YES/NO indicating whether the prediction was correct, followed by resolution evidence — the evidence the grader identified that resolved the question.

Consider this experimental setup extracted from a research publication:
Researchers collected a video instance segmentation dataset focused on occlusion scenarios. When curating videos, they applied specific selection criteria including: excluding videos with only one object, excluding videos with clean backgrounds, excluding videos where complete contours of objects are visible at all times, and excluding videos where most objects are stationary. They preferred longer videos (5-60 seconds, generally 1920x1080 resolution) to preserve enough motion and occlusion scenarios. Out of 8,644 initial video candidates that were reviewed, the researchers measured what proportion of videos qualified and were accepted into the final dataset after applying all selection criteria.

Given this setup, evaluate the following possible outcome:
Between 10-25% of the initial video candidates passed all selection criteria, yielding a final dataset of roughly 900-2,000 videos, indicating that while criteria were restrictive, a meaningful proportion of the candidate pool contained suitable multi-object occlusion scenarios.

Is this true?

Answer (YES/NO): YES